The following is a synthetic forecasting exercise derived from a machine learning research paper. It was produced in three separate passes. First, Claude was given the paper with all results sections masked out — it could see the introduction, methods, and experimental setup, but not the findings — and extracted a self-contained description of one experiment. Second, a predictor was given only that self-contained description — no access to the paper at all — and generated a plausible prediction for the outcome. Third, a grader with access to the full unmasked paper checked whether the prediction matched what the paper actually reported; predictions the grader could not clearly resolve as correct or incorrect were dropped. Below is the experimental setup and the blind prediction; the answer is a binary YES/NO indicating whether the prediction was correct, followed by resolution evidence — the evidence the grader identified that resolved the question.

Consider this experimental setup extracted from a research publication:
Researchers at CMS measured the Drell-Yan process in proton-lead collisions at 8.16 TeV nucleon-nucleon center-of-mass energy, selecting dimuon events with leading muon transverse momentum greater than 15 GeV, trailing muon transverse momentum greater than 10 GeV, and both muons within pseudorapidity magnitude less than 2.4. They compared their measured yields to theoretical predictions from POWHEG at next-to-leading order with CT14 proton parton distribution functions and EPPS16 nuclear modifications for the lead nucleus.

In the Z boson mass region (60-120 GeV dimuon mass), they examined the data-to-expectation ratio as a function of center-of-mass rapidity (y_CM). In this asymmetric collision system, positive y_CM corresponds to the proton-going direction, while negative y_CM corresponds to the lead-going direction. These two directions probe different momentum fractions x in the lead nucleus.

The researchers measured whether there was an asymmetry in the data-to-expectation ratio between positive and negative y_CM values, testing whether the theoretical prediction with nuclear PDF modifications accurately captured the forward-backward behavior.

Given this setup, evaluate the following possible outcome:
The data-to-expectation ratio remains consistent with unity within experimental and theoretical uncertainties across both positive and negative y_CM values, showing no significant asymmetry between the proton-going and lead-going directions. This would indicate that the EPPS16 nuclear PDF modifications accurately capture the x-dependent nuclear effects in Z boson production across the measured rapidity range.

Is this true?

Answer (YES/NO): NO